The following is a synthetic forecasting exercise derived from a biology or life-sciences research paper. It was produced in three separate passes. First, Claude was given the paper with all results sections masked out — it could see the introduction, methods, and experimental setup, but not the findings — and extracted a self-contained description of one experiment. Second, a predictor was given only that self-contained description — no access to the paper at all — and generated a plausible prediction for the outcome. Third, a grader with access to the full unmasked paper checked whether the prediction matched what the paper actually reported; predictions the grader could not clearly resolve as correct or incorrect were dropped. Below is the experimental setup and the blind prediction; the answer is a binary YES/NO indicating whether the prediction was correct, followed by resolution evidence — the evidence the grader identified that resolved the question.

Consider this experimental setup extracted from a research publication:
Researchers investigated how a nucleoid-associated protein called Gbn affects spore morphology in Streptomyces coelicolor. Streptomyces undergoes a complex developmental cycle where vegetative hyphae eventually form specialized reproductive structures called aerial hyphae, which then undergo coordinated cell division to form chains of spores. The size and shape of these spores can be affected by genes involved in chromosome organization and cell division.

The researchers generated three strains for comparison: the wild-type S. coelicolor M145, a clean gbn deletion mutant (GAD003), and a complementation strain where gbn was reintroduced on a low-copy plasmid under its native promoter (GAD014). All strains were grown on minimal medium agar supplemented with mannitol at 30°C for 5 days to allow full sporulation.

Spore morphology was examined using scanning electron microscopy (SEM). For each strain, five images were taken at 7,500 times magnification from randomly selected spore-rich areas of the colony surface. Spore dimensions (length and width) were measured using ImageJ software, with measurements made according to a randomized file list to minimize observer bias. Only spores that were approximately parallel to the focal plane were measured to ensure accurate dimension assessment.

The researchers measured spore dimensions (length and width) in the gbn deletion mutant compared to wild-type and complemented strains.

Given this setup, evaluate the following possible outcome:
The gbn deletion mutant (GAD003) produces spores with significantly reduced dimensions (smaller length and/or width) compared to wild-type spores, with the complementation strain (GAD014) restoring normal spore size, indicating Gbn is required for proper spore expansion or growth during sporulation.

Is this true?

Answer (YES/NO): NO